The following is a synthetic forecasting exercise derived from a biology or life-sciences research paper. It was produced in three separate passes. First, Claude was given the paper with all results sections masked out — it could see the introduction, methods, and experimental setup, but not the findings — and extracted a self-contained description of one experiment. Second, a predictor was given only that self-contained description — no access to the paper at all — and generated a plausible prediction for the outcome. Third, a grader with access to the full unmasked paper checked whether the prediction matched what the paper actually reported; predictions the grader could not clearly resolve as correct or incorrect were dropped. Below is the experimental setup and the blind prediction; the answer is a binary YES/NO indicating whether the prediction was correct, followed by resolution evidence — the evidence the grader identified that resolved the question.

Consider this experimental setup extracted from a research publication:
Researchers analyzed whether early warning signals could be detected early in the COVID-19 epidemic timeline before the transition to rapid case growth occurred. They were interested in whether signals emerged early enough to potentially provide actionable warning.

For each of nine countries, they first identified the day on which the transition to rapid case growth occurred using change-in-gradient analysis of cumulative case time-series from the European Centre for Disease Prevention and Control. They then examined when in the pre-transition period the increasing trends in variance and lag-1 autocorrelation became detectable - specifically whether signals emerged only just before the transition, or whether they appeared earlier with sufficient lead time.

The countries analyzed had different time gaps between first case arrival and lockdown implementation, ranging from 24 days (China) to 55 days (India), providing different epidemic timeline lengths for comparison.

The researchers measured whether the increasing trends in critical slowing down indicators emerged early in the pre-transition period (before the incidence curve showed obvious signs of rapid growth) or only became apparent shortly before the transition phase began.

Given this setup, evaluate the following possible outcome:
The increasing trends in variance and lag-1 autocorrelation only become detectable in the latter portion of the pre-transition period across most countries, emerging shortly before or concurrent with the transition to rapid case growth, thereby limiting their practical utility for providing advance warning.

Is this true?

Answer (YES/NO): NO